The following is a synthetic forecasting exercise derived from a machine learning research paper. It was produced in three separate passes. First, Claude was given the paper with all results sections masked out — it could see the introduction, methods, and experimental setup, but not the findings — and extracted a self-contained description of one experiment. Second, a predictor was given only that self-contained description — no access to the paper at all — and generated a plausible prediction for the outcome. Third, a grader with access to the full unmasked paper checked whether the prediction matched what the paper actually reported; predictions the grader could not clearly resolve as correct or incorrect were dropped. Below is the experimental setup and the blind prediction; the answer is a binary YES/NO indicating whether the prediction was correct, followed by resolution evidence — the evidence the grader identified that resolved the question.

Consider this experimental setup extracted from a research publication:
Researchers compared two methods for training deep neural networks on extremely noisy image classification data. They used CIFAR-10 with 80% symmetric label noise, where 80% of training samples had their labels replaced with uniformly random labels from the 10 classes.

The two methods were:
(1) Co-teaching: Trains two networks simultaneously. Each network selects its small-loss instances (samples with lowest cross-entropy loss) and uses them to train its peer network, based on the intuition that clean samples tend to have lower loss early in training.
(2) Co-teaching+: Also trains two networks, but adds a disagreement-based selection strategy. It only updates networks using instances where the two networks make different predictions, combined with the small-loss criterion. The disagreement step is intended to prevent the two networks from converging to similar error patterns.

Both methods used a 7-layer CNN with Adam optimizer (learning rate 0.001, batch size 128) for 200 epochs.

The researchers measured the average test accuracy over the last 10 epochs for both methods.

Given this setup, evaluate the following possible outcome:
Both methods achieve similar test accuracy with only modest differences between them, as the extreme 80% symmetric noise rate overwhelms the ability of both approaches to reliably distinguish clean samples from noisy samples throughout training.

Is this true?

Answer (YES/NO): NO